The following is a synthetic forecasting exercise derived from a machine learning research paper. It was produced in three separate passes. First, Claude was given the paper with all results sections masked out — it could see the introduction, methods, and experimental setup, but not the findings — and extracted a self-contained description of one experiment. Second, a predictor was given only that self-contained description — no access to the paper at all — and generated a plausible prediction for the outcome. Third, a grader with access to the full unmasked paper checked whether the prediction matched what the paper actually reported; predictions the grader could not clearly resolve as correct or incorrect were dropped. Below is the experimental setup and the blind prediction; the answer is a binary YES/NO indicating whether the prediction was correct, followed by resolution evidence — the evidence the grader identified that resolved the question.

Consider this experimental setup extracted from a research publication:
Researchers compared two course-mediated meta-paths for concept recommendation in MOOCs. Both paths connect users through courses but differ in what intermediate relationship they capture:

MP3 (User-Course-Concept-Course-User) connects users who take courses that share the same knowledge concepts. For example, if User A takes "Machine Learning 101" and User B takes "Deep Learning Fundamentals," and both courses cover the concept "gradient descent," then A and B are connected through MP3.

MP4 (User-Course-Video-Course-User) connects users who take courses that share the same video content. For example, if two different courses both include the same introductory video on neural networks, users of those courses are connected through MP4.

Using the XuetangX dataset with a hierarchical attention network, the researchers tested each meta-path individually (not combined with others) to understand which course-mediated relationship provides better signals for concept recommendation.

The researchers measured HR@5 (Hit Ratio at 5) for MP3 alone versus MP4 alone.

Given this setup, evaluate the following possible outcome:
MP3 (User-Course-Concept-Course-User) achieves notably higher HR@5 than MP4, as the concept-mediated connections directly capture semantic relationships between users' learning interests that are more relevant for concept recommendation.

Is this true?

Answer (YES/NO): NO